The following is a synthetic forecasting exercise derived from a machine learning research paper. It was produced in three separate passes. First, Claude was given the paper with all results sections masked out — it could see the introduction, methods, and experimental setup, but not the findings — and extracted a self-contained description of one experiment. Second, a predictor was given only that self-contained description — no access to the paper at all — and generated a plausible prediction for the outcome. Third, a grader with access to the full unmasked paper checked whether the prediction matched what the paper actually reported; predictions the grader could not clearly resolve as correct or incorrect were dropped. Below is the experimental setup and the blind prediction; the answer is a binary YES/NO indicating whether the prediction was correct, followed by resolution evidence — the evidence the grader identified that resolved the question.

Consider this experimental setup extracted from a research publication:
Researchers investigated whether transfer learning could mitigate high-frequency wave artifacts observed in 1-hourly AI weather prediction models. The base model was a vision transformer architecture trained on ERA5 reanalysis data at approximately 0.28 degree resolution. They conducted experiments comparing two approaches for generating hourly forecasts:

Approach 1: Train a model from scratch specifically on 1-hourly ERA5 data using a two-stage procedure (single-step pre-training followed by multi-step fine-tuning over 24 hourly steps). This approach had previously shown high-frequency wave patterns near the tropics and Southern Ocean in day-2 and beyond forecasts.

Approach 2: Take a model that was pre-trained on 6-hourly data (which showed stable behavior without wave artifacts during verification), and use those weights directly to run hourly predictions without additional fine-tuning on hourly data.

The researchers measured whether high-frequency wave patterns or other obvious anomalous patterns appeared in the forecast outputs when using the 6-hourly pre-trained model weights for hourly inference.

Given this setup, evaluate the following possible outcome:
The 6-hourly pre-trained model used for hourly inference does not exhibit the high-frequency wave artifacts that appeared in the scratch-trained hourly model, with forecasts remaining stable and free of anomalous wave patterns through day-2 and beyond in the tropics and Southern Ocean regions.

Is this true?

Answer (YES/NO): YES